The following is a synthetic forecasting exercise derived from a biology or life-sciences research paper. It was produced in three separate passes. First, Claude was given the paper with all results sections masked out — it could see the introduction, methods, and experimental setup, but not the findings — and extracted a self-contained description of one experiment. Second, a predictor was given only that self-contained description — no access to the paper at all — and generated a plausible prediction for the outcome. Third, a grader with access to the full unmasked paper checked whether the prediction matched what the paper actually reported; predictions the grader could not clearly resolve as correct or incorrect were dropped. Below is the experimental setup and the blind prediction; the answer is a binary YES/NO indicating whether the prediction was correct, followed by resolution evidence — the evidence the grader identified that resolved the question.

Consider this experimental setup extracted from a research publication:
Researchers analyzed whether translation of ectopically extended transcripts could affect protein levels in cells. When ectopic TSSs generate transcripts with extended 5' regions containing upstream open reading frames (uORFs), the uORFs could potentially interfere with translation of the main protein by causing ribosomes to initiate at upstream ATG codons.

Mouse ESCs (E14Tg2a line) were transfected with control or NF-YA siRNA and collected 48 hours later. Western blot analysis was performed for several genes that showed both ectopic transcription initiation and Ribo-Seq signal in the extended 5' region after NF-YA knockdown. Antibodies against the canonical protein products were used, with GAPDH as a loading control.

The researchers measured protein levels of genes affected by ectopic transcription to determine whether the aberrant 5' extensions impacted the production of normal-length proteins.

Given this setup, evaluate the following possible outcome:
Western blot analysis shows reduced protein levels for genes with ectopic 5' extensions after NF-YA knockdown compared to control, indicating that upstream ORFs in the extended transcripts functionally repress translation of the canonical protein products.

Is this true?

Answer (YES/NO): NO